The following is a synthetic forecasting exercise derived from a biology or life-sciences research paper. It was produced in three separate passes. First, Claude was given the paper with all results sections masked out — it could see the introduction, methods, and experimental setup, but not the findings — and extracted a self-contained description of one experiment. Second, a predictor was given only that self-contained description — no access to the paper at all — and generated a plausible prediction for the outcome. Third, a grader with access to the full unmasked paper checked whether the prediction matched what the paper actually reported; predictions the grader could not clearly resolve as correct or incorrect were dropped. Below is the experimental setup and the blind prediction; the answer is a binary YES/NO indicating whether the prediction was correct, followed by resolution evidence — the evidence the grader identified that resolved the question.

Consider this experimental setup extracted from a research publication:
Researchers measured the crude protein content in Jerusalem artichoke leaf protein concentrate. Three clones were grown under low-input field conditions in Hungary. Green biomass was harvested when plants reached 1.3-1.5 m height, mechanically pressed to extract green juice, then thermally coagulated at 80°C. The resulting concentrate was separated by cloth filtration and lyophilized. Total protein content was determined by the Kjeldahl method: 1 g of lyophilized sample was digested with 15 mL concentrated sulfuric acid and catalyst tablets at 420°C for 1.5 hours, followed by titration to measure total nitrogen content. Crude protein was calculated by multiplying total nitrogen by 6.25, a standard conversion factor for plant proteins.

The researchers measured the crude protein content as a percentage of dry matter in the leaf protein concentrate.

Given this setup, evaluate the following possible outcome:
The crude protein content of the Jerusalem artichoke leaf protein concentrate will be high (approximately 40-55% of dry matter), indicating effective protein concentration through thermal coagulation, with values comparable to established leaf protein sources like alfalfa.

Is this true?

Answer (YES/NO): NO